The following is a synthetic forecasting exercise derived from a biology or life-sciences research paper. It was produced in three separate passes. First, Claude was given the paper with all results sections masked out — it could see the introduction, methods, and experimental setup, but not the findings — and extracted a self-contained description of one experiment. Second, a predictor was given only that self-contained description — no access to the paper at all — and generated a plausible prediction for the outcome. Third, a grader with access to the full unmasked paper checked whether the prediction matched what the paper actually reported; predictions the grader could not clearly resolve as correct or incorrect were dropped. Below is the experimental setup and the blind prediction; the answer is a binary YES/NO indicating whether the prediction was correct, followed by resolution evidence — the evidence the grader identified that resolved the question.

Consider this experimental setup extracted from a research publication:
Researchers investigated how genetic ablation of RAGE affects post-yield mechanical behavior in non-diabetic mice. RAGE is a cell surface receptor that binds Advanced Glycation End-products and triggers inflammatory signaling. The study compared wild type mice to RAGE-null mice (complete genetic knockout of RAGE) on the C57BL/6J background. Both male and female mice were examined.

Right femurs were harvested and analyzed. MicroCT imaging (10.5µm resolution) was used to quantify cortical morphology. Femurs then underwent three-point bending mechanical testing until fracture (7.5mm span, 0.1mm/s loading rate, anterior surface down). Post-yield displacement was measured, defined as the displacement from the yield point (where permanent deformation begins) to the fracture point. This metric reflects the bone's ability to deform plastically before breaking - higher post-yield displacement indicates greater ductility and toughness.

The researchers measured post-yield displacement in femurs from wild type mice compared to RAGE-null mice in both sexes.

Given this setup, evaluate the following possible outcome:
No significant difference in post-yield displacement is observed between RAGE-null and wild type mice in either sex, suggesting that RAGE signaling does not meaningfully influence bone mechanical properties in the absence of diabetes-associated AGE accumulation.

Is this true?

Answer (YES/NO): NO